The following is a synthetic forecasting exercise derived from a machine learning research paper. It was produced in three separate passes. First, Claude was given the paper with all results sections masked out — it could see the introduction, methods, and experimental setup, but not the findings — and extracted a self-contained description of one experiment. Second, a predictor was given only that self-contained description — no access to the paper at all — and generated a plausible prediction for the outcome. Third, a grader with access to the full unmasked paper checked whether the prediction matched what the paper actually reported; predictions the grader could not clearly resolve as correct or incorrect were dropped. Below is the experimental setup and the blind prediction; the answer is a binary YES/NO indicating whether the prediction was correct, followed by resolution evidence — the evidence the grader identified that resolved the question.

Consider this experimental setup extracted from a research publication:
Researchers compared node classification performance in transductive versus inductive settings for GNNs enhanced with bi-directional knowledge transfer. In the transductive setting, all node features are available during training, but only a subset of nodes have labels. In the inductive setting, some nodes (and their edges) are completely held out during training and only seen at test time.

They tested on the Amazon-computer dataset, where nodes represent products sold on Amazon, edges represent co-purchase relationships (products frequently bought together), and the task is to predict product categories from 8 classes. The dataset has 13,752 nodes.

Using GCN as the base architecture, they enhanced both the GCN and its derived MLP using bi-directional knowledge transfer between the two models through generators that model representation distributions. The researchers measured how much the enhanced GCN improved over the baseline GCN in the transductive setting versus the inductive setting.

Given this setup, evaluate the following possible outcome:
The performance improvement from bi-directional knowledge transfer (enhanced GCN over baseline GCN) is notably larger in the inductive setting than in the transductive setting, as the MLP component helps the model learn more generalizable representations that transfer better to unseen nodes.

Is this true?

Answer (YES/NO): YES